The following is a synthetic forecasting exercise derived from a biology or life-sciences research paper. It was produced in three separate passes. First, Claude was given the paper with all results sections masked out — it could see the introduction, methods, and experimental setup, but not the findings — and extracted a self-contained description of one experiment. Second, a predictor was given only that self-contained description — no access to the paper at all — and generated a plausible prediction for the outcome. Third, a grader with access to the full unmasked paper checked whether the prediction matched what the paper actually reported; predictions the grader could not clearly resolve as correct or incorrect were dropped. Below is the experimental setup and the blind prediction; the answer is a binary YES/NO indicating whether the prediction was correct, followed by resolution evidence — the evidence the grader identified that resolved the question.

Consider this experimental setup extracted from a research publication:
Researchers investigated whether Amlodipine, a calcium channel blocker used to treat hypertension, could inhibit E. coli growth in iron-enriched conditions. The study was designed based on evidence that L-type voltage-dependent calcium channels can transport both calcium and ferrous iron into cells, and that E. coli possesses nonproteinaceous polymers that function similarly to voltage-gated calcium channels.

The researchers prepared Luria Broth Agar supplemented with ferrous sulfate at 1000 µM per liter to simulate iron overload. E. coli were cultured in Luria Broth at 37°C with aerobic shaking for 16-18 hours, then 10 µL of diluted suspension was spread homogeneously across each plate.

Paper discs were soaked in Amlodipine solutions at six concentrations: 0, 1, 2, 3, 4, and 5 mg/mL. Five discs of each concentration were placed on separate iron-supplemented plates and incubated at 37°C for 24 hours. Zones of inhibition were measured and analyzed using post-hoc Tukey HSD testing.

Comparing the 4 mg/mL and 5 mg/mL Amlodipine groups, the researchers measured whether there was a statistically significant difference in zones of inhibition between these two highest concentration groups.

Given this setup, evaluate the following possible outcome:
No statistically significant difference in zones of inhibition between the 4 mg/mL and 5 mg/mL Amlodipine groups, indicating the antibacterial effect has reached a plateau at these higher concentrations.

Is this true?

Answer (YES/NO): YES